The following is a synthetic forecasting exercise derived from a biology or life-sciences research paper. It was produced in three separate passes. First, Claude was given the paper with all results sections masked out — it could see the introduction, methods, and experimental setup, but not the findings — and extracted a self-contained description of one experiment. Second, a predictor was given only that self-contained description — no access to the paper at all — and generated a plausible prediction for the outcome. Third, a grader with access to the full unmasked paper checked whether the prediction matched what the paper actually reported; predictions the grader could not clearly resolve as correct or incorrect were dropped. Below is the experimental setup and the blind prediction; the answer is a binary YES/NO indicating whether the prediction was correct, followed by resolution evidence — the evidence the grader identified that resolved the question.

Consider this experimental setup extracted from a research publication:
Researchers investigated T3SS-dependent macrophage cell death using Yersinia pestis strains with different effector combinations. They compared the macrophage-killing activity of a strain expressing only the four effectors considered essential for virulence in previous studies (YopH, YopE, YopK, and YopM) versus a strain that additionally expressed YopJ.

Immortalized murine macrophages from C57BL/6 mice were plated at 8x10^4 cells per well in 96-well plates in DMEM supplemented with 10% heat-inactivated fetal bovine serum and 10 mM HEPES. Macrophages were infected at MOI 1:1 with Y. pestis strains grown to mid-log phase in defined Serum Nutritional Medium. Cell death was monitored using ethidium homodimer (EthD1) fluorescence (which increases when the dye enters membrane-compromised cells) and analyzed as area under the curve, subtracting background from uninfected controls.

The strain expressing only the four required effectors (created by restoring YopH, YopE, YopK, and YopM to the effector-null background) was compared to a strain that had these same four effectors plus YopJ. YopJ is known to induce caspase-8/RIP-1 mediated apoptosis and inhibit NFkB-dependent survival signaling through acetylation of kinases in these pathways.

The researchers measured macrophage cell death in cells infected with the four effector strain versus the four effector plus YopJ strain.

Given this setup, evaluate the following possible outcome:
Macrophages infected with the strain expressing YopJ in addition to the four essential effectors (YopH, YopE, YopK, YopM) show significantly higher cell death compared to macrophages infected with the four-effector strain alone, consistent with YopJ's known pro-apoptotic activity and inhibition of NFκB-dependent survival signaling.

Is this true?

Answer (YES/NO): YES